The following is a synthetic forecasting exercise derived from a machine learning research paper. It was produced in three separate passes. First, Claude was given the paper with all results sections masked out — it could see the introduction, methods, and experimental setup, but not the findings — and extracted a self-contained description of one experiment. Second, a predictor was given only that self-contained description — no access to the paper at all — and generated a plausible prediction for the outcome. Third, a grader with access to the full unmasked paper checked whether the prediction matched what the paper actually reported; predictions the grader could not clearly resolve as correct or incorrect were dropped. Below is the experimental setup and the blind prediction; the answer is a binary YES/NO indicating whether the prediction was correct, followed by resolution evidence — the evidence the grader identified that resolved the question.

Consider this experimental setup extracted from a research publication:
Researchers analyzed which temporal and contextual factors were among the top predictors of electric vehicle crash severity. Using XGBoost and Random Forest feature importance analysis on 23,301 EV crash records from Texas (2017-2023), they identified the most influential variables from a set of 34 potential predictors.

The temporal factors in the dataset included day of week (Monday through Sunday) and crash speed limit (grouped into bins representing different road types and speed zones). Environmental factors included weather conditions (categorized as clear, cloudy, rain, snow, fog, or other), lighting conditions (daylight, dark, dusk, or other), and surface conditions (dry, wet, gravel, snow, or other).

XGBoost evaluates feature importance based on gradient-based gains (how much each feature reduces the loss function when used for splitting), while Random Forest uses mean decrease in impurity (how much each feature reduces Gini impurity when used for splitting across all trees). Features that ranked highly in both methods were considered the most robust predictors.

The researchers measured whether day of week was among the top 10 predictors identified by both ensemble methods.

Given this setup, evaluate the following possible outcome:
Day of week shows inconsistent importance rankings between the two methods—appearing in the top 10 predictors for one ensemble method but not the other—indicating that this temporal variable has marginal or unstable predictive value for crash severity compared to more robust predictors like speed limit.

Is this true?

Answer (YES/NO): NO